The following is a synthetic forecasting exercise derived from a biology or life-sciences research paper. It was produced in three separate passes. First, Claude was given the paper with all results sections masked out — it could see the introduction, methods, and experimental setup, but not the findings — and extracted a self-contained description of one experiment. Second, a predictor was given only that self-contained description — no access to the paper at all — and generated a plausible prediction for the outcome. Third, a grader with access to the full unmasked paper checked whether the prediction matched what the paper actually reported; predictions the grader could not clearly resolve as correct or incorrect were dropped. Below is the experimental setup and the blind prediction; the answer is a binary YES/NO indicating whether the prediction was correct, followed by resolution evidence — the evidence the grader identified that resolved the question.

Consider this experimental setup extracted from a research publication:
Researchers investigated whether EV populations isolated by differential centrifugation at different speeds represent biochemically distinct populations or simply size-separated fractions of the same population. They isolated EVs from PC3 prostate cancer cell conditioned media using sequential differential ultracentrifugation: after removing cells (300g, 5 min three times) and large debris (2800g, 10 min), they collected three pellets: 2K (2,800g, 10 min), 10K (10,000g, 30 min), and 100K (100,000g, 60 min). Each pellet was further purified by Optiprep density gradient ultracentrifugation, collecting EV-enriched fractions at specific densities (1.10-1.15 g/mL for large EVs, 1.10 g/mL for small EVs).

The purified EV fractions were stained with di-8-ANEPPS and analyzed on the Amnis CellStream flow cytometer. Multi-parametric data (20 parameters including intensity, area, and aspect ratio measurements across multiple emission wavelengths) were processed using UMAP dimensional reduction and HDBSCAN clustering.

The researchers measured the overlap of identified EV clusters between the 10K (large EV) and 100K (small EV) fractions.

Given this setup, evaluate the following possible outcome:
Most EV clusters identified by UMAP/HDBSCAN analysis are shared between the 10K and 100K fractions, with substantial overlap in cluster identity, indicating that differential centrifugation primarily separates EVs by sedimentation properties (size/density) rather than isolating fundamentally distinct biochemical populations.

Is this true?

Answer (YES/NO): YES